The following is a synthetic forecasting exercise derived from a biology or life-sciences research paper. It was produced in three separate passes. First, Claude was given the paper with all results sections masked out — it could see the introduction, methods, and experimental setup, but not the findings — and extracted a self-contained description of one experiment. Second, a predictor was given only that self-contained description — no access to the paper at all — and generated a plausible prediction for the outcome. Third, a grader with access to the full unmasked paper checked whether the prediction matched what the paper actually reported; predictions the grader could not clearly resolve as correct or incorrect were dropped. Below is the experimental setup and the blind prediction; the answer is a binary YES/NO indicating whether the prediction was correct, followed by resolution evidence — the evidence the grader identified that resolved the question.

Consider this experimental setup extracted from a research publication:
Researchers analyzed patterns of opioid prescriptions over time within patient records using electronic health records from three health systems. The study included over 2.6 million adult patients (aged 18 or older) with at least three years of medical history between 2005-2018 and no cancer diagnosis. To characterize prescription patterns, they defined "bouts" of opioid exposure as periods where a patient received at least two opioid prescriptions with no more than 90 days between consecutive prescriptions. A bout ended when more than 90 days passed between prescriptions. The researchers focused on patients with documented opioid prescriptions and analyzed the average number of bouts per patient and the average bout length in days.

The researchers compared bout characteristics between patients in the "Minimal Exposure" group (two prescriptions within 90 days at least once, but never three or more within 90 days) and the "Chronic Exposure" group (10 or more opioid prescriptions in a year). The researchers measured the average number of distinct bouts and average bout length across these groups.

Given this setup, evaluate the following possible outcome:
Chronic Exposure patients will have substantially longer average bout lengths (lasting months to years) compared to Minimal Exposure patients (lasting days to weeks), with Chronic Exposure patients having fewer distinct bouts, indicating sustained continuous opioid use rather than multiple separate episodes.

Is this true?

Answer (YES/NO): NO